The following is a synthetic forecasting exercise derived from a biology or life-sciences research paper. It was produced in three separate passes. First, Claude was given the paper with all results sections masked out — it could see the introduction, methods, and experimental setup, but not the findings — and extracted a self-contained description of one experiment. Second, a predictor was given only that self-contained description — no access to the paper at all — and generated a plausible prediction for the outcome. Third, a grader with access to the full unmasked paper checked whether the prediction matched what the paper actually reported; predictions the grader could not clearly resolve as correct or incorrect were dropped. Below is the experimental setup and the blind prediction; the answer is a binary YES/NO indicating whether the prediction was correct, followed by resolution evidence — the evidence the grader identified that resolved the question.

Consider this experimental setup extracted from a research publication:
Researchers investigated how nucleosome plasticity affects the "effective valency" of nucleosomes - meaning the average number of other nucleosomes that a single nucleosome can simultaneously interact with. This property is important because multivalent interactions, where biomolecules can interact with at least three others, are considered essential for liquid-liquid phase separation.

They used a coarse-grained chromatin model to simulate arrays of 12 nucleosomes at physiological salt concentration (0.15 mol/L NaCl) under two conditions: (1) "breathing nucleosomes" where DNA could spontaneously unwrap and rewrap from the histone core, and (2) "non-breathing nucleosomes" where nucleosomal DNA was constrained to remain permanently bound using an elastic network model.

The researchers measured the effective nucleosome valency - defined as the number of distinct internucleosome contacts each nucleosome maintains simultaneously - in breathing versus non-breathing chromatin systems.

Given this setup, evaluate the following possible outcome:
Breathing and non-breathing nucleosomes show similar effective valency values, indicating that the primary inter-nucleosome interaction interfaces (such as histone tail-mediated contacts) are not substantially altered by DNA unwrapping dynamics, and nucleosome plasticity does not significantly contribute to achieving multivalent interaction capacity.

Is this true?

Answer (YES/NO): NO